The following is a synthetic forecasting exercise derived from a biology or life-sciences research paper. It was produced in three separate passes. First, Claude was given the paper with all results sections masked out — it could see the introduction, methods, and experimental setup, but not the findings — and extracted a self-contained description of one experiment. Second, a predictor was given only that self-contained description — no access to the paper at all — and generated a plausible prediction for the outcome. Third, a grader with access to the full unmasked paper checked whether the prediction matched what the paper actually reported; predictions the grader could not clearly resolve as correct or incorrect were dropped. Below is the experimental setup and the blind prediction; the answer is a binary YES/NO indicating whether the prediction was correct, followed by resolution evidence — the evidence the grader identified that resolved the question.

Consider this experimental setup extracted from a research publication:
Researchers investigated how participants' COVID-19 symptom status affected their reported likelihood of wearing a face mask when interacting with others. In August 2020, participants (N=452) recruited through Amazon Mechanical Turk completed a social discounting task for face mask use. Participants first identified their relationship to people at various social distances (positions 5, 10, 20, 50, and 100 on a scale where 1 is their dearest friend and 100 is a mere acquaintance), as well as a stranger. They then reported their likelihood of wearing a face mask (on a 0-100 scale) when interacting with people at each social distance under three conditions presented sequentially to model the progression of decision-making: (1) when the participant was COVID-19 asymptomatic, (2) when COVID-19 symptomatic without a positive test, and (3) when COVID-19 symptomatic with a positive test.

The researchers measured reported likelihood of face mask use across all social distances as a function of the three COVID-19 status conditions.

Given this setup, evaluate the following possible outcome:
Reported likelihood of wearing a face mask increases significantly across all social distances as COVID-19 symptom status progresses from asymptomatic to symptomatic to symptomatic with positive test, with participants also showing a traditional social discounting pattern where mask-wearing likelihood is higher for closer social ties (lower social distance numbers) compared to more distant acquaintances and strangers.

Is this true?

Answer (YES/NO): NO